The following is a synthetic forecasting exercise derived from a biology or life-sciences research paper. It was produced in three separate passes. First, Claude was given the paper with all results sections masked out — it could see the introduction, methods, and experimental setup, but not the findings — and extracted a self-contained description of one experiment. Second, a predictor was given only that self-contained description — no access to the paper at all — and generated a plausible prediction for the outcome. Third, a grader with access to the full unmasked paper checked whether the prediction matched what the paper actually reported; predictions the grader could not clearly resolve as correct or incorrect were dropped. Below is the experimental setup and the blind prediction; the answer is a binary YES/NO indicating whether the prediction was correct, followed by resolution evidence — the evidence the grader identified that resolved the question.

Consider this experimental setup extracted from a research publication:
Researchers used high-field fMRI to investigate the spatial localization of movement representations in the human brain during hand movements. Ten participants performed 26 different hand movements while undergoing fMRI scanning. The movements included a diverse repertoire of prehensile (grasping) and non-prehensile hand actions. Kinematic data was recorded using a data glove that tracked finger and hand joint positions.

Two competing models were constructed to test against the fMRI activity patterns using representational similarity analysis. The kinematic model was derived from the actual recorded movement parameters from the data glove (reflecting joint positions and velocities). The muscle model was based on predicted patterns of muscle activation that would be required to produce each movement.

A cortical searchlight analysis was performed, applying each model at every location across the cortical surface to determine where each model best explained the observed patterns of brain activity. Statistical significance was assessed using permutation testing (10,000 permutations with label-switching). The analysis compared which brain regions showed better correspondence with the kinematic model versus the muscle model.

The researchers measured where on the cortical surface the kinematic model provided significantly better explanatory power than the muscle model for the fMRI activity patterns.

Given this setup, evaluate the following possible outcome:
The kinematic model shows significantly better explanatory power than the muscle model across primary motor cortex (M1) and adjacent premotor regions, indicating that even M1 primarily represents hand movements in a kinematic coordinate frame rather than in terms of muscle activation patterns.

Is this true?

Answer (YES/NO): NO